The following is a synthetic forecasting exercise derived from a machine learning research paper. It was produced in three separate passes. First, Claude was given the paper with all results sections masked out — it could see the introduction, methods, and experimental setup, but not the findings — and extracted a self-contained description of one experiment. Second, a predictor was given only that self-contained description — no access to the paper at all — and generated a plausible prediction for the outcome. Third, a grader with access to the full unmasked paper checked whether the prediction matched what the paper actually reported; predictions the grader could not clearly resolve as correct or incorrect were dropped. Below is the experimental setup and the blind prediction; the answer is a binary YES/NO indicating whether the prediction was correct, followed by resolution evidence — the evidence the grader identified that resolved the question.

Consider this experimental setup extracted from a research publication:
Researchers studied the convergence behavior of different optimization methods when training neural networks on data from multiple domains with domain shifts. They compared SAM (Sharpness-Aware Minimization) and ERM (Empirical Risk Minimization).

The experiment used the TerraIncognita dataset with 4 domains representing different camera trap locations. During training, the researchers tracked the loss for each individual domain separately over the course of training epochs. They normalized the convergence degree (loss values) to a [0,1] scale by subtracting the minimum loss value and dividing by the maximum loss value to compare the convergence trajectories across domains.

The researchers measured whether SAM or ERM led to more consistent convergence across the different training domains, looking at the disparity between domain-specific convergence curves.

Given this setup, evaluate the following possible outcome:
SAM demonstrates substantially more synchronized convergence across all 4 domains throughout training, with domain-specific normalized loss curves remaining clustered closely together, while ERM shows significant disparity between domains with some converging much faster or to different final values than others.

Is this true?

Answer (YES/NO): NO